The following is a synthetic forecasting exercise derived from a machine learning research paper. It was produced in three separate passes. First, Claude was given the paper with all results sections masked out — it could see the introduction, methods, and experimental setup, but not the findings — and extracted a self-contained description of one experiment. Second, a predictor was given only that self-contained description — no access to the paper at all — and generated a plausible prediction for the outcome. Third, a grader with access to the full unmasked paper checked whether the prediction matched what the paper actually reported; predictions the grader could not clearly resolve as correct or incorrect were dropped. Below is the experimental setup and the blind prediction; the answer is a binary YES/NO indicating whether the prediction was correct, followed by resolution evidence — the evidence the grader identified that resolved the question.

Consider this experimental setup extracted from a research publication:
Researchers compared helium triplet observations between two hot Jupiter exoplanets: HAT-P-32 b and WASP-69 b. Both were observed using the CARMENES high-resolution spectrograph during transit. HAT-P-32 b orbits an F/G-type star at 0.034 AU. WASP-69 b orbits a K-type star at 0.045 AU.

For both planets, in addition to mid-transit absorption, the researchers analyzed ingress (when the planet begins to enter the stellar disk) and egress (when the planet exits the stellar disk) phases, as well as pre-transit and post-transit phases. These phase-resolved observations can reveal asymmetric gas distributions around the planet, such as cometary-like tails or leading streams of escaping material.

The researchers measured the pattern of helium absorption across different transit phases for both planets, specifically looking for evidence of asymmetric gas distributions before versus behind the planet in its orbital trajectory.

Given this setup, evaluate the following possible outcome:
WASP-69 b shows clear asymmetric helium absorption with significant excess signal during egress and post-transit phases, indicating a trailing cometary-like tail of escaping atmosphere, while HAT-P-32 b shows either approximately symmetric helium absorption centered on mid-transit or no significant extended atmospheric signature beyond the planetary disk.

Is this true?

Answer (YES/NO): NO